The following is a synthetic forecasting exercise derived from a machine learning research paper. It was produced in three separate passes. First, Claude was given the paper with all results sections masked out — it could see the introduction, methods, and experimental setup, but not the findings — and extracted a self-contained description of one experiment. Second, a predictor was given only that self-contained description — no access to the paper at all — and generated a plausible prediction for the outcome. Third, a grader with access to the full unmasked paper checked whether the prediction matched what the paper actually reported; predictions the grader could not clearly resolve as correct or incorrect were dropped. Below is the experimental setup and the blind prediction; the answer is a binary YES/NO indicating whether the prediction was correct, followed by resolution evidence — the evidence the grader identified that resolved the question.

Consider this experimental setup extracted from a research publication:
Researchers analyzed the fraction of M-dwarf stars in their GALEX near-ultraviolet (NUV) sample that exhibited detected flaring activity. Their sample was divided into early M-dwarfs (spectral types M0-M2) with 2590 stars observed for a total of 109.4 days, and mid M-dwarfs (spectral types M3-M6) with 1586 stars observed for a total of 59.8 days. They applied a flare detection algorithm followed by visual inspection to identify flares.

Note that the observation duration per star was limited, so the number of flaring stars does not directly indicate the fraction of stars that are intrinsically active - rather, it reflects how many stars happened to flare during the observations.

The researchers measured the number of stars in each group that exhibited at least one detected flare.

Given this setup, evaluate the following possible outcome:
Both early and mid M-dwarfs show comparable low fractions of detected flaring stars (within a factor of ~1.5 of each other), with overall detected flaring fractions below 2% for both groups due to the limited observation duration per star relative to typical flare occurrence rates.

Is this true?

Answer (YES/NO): NO